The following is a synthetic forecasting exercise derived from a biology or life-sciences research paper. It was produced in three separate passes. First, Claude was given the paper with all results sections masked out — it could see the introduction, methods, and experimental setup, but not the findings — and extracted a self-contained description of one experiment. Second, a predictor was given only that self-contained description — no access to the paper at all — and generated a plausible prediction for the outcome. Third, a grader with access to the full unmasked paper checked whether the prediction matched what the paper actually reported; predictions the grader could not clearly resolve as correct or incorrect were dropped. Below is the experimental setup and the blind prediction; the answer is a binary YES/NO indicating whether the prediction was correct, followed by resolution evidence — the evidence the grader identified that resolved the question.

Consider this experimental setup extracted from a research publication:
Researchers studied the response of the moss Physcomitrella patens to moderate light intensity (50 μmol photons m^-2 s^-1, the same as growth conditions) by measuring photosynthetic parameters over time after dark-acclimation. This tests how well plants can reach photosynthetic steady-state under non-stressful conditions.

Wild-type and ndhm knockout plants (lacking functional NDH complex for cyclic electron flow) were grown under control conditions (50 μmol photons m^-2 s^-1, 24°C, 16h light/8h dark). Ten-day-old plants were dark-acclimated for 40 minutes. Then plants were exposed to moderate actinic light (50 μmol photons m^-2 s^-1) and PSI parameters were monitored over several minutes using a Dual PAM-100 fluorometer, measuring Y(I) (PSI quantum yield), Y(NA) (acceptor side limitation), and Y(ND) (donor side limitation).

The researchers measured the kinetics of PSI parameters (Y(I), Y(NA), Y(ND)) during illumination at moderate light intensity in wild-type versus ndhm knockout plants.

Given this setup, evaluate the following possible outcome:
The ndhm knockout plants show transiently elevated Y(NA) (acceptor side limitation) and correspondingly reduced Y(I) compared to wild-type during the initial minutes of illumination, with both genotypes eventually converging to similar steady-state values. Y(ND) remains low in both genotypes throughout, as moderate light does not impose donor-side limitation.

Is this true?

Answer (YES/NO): NO